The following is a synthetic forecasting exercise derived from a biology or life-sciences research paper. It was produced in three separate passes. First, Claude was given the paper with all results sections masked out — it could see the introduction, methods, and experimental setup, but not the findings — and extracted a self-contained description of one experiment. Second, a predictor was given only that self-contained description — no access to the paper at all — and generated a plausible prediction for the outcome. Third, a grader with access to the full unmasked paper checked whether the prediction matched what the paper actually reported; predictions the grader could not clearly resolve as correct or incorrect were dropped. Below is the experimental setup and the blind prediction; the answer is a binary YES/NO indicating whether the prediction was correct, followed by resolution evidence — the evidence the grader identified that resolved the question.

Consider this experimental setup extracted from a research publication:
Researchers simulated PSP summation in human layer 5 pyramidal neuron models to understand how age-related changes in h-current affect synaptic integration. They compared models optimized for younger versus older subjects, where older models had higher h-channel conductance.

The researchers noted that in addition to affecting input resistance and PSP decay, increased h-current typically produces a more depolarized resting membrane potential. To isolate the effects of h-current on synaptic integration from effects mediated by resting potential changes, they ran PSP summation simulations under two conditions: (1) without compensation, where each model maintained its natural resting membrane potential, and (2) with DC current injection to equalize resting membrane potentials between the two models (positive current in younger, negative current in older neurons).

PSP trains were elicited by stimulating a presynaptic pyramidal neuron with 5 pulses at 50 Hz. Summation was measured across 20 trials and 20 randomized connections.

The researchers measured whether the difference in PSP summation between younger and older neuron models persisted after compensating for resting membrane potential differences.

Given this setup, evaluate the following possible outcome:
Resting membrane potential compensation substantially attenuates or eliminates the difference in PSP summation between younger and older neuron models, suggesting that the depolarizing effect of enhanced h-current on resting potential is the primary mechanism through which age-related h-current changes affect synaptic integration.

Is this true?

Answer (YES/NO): NO